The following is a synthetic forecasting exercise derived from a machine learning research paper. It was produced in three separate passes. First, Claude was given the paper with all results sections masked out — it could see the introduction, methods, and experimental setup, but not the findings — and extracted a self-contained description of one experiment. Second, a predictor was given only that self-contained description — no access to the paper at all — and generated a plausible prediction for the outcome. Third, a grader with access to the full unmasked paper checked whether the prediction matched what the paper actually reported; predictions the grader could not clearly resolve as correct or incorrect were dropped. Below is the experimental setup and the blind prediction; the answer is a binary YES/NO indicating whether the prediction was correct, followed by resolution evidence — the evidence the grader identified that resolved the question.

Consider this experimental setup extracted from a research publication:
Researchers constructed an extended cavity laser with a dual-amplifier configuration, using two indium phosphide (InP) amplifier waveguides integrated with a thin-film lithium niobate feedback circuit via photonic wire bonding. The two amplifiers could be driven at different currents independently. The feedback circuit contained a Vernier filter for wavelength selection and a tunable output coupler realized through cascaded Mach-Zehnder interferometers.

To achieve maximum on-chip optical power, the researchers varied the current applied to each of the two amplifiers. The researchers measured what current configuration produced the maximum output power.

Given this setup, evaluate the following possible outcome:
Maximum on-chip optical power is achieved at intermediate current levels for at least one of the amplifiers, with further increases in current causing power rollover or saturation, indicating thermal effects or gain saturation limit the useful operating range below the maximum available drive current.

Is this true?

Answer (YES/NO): NO